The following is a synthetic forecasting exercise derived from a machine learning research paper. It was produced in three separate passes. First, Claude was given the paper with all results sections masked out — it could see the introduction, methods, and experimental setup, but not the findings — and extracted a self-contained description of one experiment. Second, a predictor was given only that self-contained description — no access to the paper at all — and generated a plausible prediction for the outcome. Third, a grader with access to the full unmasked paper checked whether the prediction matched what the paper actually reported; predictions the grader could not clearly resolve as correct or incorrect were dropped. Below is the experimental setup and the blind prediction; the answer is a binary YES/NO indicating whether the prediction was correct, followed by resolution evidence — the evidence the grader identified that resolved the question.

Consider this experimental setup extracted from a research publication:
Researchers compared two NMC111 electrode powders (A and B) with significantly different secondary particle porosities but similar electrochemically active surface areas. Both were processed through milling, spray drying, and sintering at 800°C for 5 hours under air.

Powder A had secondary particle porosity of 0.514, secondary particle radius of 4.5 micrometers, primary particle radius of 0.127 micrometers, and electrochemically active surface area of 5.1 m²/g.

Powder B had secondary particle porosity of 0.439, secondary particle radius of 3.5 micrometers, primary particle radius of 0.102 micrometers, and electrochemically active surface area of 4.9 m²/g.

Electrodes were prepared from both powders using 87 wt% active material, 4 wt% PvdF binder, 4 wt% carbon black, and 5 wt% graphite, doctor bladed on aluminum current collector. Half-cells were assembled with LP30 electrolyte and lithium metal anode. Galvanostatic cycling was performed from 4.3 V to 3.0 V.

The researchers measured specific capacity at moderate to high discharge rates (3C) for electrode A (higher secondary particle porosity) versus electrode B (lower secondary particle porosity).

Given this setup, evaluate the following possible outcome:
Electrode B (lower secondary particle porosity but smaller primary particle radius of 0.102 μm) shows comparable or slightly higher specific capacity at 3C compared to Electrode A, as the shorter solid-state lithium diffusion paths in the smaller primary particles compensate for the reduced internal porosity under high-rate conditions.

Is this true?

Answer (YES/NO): NO